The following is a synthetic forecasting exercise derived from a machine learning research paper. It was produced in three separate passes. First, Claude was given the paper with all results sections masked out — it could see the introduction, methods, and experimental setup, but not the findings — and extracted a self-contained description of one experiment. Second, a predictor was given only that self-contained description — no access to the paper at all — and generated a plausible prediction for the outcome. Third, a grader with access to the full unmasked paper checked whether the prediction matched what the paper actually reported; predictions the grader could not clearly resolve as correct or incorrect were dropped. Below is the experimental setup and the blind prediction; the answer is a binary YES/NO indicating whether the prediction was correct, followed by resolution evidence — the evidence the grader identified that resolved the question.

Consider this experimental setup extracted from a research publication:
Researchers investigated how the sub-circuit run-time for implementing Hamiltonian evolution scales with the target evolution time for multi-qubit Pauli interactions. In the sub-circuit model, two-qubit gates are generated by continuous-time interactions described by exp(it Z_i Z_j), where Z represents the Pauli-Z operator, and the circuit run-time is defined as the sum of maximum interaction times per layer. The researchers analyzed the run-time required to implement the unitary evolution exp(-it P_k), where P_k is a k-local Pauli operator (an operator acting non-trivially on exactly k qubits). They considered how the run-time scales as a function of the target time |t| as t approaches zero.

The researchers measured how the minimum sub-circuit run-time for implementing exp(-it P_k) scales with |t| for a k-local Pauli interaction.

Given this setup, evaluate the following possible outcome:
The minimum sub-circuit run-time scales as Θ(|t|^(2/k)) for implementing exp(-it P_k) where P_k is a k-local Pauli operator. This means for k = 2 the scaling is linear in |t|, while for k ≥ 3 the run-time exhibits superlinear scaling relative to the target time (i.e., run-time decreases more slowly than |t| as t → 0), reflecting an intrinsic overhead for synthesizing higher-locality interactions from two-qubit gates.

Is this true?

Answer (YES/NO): NO